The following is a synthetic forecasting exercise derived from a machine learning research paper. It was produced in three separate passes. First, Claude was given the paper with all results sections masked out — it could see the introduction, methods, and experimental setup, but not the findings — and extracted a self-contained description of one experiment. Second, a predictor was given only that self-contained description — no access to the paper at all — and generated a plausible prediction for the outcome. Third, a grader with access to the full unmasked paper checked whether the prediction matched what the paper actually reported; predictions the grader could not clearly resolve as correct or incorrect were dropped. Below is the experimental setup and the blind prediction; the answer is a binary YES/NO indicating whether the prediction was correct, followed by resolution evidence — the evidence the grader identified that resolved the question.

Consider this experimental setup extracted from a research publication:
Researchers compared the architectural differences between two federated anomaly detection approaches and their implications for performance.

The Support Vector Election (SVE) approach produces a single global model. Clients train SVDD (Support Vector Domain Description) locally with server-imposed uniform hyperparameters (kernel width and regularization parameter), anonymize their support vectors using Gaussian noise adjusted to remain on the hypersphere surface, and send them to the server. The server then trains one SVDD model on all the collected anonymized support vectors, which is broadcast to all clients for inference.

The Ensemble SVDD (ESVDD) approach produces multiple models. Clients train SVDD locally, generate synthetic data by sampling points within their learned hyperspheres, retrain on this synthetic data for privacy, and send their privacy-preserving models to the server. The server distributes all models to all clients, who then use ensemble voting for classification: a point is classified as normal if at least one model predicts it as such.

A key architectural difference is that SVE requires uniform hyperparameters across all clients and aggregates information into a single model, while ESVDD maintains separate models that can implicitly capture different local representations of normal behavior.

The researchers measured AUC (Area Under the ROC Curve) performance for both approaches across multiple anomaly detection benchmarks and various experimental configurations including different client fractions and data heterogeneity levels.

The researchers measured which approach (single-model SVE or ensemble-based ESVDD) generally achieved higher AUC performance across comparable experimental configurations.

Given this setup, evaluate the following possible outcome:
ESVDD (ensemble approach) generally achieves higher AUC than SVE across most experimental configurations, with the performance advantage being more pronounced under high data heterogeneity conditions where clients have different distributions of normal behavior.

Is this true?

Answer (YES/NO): NO